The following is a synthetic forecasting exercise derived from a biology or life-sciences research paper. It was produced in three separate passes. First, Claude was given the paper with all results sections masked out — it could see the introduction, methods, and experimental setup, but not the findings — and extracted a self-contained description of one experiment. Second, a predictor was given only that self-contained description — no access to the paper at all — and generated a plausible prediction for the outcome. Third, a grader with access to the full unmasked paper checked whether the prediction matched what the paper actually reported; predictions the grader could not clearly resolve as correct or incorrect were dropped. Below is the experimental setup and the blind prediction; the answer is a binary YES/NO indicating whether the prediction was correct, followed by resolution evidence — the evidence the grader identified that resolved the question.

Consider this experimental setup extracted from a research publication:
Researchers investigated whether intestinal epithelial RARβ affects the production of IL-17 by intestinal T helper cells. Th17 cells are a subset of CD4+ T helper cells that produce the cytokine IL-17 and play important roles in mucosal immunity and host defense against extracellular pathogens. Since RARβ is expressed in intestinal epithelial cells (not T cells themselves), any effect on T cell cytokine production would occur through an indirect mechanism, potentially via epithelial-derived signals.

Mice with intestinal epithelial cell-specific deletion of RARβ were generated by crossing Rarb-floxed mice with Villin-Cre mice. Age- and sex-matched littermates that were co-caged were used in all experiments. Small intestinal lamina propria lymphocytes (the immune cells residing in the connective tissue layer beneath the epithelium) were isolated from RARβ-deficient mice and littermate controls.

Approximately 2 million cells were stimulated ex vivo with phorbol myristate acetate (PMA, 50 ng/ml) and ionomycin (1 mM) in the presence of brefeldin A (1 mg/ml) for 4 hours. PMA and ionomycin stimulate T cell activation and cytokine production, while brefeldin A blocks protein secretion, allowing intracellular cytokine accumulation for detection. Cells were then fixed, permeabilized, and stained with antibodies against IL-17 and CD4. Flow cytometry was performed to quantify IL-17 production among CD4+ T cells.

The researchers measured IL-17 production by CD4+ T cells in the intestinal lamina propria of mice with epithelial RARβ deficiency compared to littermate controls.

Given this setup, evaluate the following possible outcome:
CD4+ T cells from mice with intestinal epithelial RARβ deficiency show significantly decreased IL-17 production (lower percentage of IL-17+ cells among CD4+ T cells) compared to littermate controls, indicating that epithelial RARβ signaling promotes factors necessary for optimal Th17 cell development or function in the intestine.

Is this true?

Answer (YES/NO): YES